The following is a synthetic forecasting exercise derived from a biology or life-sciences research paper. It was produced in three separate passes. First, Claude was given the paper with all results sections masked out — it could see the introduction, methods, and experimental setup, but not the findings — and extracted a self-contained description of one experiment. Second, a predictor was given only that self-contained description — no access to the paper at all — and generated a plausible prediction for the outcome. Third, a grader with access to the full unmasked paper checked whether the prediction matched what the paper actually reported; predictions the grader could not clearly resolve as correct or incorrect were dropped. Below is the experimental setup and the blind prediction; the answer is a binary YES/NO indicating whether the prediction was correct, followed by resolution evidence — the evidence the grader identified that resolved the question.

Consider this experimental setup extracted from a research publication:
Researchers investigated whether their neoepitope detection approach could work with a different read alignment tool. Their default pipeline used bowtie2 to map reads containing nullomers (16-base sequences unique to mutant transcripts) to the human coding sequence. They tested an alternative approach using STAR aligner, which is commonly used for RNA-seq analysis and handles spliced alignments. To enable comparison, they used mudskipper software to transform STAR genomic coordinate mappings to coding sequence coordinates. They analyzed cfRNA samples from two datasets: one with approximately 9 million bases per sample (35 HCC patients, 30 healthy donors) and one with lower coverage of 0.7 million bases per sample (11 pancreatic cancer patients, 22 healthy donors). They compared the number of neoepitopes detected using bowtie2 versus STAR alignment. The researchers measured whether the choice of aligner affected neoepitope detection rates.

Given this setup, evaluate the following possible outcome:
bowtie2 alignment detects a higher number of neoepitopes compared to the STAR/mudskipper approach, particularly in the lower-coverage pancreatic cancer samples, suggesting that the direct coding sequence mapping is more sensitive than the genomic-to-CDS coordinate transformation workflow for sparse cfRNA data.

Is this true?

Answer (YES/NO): NO